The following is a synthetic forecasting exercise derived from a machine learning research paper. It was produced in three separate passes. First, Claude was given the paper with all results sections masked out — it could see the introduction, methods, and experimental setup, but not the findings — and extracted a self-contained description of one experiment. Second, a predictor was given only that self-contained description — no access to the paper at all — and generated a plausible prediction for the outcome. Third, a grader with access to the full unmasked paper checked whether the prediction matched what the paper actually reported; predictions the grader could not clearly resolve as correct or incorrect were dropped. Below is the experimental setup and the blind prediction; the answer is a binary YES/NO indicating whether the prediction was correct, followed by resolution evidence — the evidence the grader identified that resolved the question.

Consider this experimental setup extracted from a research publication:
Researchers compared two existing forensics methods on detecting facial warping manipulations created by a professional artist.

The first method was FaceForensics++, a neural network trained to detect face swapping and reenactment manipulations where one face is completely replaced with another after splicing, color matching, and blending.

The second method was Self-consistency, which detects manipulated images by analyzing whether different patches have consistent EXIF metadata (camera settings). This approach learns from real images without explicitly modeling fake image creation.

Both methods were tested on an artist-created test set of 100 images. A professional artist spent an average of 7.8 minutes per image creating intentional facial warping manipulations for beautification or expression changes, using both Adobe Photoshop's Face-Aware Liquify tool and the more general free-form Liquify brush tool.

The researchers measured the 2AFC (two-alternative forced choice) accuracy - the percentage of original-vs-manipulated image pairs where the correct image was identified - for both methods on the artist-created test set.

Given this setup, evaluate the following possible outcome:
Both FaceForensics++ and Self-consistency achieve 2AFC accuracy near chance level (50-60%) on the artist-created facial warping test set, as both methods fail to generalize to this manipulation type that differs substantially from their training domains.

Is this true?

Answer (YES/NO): NO